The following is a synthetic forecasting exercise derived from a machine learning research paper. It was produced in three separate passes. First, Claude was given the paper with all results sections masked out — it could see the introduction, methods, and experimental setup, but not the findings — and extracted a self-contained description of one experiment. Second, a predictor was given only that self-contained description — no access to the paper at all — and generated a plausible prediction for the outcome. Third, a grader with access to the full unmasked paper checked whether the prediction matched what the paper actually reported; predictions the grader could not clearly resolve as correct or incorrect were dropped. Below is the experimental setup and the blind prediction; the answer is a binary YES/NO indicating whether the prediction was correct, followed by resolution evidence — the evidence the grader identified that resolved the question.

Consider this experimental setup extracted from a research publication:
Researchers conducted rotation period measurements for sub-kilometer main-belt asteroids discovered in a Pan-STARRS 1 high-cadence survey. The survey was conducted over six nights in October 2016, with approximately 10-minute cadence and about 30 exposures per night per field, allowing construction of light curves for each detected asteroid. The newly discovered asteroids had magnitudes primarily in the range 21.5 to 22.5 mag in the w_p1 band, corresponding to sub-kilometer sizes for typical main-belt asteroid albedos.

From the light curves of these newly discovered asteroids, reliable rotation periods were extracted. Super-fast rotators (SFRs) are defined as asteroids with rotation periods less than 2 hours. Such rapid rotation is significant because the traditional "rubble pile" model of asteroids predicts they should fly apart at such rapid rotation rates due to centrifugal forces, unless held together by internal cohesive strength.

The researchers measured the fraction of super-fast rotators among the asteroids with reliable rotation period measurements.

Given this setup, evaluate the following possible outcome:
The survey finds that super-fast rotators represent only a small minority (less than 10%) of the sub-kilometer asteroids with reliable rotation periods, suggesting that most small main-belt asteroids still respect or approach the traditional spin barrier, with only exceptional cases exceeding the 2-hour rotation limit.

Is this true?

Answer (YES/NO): NO